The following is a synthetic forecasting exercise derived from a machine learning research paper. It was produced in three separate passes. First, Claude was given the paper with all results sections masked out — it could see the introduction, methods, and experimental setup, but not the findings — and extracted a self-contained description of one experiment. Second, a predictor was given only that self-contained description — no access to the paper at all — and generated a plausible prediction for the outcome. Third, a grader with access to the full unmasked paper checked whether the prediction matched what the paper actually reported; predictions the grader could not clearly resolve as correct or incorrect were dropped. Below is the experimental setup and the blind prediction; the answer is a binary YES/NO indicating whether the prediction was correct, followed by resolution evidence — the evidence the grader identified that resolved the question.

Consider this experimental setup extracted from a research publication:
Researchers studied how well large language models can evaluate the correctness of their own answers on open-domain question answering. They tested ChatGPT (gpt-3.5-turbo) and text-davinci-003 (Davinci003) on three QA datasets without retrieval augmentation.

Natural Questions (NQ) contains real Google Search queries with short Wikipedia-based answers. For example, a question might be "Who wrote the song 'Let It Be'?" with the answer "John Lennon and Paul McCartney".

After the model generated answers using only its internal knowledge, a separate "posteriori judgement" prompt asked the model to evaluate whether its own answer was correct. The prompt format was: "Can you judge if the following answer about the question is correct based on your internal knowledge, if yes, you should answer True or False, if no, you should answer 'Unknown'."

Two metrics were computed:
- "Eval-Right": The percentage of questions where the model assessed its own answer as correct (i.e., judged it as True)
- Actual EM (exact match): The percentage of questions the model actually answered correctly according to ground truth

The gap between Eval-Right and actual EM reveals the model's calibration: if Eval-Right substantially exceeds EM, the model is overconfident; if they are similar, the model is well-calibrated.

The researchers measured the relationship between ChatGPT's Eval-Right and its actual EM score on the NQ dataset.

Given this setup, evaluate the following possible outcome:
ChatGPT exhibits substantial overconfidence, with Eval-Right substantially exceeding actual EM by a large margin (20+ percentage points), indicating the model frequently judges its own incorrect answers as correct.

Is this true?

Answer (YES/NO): YES